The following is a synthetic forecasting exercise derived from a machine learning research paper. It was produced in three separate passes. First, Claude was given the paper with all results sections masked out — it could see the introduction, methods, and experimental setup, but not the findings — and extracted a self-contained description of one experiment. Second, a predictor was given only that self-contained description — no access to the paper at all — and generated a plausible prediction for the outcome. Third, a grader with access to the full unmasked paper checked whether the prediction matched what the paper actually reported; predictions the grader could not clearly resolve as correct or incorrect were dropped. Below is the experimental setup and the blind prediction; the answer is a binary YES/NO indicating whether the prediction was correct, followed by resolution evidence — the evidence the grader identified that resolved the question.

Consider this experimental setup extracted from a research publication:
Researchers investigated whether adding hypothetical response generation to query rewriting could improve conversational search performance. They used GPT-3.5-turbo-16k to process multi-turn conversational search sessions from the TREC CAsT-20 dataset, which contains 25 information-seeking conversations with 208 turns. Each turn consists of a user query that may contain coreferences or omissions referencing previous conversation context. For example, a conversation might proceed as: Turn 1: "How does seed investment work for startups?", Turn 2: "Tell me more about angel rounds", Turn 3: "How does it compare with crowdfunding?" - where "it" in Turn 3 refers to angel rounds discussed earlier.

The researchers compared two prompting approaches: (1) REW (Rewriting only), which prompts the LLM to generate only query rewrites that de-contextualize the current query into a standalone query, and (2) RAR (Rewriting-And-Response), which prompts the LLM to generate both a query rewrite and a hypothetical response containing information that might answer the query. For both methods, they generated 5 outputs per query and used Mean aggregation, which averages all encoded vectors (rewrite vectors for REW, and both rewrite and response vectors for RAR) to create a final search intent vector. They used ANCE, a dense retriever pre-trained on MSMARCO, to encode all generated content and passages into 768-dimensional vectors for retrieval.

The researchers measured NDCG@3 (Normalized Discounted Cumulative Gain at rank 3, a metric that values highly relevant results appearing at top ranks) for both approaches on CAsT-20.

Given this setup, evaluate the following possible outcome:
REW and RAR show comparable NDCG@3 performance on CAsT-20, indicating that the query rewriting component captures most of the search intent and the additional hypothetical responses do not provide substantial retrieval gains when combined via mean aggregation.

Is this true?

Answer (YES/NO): NO